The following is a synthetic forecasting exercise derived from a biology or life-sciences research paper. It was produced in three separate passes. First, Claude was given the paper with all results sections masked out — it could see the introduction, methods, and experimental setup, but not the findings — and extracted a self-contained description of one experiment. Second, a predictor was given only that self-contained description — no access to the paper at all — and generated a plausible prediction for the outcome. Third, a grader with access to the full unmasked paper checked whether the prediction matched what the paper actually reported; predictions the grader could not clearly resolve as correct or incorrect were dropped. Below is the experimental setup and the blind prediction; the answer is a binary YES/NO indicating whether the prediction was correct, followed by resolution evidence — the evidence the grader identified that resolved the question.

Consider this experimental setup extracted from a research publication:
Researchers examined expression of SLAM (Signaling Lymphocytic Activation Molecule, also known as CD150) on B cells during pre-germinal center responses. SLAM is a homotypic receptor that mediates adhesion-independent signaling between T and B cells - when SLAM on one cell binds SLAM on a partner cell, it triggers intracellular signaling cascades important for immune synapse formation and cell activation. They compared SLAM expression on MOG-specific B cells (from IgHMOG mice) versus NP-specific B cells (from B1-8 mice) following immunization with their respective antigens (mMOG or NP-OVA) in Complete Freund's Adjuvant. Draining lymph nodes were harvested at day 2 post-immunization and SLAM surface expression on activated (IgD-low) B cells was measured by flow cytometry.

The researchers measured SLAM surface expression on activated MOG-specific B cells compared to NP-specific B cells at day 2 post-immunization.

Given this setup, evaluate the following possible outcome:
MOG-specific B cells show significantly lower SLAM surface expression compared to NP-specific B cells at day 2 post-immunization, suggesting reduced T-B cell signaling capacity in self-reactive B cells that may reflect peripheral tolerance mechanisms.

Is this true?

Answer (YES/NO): YES